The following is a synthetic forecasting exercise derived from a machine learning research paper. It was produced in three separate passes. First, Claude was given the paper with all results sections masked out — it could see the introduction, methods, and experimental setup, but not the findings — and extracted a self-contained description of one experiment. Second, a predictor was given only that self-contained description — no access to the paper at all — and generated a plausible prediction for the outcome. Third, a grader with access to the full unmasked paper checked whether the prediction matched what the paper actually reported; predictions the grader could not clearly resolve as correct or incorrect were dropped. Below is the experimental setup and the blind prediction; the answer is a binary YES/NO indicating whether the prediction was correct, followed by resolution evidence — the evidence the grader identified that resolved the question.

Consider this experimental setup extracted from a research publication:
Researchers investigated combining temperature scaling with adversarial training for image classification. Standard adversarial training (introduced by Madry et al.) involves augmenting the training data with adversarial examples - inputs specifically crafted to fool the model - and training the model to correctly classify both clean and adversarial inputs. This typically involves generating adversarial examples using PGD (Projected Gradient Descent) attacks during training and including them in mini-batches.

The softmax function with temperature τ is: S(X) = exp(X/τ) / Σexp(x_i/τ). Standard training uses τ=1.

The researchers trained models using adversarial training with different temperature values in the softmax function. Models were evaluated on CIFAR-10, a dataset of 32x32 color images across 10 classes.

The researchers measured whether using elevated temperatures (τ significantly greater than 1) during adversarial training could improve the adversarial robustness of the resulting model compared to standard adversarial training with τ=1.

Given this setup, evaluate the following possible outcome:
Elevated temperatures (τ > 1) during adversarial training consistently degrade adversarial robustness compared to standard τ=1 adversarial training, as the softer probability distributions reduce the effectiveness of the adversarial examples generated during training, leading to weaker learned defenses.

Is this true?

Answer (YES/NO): NO